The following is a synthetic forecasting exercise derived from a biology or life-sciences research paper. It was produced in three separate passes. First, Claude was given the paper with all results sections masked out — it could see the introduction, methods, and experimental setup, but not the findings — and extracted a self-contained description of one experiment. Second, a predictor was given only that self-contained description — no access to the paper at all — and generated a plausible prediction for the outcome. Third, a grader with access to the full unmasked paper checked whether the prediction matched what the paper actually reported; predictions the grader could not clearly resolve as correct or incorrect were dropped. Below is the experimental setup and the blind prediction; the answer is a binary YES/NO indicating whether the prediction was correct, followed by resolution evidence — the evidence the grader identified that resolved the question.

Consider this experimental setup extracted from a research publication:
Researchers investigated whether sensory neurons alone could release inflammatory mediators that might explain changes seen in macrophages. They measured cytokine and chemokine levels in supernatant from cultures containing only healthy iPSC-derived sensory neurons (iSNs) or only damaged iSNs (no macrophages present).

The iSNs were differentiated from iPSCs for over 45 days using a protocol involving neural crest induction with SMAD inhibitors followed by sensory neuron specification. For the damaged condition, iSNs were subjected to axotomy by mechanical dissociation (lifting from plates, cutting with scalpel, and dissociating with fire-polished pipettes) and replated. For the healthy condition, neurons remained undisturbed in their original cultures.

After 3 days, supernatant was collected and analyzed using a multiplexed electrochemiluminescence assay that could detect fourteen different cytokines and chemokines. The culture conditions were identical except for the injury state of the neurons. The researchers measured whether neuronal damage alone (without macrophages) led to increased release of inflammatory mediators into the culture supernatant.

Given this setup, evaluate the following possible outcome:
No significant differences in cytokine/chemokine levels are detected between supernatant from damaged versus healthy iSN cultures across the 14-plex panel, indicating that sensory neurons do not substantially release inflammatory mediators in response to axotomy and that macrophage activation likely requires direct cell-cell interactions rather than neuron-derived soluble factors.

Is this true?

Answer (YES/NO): NO